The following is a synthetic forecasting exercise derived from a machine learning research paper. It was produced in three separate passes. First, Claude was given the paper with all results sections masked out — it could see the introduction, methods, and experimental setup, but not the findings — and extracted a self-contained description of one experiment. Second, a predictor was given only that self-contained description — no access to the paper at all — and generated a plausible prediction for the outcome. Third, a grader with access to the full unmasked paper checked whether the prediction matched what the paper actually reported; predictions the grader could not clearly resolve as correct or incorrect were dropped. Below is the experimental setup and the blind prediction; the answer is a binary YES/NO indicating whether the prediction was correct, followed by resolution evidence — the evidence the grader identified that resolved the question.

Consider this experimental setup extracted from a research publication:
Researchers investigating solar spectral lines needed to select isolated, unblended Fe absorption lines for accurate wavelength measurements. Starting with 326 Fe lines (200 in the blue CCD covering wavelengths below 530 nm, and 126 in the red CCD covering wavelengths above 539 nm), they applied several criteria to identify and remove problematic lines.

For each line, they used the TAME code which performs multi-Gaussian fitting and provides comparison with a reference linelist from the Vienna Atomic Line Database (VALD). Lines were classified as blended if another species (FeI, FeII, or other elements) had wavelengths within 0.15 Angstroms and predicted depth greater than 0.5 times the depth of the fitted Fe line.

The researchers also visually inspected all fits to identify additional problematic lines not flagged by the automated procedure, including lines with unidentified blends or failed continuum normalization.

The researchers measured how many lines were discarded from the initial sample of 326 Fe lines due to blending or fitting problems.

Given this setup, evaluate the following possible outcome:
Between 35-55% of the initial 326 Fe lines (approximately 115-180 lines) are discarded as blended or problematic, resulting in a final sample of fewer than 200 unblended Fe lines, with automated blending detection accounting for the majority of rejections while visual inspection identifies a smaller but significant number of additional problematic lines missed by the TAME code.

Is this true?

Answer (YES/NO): NO